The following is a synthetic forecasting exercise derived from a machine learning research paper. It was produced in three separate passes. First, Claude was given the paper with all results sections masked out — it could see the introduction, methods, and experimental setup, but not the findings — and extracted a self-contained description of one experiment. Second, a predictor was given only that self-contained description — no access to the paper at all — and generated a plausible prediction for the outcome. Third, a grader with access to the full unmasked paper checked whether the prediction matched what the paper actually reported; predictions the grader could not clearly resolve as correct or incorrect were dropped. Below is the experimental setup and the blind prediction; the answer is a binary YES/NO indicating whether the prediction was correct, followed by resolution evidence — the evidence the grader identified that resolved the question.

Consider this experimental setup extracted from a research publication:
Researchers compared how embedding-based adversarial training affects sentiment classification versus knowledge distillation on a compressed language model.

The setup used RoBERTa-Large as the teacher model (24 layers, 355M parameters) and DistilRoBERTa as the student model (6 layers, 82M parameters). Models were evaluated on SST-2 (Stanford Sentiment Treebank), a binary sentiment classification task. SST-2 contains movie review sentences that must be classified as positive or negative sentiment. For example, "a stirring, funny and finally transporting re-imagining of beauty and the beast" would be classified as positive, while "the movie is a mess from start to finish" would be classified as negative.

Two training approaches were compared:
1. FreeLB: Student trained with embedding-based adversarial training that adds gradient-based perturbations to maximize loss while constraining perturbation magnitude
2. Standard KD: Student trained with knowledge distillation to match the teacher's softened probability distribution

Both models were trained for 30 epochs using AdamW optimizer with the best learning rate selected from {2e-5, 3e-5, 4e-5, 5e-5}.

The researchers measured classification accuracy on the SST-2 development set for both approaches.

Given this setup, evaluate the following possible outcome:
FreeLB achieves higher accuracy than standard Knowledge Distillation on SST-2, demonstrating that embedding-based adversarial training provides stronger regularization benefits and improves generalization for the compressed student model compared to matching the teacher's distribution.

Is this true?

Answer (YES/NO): YES